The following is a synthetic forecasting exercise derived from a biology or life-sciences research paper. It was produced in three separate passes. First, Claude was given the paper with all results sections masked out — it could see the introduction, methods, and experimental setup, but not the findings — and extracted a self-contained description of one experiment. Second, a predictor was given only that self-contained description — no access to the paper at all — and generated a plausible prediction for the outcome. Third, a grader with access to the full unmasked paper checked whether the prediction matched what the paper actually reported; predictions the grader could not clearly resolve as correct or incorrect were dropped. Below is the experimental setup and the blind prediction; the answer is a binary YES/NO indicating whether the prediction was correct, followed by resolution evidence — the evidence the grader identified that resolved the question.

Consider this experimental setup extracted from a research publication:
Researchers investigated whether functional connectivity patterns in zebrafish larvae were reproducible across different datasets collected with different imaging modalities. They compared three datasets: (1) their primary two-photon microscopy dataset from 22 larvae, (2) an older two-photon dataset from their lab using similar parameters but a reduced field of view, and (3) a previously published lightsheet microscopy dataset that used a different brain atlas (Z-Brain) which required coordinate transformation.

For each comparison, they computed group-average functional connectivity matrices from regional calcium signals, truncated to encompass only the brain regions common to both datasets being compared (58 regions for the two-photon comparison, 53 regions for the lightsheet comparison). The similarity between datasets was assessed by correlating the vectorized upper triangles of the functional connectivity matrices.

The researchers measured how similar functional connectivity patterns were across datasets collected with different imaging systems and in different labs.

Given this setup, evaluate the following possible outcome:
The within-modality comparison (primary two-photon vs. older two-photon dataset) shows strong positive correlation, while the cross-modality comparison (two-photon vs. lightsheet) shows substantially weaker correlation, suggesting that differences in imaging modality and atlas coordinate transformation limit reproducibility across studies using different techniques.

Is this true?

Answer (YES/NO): NO